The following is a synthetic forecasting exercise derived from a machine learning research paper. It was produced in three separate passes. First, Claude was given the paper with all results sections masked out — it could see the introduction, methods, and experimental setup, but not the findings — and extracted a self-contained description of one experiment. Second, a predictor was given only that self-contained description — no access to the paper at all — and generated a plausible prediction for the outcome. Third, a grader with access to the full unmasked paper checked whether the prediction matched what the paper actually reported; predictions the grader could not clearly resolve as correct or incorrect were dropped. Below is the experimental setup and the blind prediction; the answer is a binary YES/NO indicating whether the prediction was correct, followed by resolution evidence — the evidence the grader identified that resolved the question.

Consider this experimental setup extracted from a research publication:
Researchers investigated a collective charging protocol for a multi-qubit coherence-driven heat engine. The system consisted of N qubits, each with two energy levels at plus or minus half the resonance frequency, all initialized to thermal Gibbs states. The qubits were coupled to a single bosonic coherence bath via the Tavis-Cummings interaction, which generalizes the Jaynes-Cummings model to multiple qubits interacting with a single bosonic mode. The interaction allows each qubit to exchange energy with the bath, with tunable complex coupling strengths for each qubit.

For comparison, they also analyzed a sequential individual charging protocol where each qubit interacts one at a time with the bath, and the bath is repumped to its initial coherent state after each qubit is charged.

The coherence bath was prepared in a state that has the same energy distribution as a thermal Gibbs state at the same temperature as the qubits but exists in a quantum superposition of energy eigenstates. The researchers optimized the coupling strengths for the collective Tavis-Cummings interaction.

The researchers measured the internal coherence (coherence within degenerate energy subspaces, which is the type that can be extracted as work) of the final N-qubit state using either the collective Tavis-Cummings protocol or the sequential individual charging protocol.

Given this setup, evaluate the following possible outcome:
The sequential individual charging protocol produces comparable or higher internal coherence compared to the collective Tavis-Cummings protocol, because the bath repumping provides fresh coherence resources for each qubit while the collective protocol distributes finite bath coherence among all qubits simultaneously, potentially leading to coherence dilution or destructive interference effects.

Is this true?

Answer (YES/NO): YES